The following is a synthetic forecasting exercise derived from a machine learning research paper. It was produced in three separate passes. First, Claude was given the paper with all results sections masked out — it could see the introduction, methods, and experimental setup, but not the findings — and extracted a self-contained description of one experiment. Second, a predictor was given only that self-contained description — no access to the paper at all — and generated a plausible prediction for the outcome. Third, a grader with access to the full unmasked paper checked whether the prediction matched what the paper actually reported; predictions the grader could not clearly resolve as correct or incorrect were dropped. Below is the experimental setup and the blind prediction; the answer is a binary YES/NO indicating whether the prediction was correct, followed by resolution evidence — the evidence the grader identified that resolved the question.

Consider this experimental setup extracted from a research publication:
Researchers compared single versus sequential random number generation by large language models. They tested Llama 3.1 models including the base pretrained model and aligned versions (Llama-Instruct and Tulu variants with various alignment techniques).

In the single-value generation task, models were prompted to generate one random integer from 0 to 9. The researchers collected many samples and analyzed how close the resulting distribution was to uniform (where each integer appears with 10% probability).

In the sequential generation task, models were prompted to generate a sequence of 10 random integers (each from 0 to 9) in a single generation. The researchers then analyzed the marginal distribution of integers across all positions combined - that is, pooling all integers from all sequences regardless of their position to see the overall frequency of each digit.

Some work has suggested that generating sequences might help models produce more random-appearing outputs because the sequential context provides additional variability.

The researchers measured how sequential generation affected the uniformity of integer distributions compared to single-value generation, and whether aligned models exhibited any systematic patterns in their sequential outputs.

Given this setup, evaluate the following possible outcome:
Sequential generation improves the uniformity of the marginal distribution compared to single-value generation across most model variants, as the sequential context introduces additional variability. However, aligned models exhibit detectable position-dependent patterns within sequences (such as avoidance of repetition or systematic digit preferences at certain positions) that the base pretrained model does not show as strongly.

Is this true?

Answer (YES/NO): YES